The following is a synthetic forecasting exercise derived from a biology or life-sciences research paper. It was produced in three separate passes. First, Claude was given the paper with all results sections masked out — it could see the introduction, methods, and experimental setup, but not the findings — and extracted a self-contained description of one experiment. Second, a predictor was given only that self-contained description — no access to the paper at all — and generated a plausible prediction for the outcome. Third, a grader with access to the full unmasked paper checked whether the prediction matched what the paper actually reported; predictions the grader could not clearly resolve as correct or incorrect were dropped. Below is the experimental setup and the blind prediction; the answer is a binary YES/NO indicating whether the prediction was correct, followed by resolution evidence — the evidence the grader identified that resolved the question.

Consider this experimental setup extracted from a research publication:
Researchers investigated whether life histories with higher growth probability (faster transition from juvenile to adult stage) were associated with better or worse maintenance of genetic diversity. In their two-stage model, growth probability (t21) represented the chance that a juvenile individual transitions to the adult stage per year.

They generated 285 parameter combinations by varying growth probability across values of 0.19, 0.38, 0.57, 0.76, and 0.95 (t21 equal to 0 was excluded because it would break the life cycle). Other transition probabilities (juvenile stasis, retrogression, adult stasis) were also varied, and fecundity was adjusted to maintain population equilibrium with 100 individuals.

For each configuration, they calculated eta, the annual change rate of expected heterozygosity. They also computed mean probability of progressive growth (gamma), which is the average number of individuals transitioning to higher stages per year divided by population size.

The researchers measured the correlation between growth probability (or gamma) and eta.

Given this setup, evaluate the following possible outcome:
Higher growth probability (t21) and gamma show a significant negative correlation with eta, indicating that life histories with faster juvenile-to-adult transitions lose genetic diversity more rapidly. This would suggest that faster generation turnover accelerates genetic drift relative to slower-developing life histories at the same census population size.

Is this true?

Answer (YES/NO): NO